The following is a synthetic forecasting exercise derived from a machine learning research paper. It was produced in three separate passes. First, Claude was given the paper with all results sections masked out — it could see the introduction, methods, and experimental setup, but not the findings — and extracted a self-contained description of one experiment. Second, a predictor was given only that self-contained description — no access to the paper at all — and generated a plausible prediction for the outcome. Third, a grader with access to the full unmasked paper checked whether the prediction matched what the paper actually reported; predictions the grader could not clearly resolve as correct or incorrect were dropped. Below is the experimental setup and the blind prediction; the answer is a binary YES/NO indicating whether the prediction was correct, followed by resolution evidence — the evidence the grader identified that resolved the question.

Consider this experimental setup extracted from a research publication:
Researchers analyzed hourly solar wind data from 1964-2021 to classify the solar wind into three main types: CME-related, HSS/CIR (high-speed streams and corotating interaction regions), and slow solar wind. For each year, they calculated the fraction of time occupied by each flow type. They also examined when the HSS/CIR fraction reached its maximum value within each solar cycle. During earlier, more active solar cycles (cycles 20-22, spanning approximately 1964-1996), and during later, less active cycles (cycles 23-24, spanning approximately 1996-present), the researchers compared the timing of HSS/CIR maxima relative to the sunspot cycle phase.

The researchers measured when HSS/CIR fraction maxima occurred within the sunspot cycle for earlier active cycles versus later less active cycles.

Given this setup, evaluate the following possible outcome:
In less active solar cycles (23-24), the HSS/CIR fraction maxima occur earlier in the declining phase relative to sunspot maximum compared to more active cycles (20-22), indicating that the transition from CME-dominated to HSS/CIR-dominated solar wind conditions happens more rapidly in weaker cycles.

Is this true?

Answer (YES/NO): YES